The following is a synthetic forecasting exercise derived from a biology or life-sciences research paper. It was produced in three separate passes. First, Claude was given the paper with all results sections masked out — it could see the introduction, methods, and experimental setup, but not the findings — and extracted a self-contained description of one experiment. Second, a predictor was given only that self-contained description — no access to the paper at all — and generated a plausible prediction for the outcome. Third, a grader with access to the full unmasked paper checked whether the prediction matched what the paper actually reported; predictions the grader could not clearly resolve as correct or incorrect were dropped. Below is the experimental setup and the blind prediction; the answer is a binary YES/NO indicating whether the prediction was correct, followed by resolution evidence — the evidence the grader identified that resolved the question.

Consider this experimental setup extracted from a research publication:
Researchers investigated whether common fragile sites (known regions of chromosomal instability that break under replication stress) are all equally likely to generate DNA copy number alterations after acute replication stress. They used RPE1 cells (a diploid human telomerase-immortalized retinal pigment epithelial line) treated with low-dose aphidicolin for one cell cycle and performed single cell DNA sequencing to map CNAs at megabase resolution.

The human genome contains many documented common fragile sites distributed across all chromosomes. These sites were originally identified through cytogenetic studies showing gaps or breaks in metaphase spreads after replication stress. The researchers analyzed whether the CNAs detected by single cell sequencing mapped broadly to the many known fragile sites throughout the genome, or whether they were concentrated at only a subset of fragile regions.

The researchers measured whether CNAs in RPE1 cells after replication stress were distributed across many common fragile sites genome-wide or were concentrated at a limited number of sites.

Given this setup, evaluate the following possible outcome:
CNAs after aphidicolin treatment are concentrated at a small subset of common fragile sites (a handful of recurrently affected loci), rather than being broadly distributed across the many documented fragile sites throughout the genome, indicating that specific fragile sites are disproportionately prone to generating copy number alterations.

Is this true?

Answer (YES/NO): YES